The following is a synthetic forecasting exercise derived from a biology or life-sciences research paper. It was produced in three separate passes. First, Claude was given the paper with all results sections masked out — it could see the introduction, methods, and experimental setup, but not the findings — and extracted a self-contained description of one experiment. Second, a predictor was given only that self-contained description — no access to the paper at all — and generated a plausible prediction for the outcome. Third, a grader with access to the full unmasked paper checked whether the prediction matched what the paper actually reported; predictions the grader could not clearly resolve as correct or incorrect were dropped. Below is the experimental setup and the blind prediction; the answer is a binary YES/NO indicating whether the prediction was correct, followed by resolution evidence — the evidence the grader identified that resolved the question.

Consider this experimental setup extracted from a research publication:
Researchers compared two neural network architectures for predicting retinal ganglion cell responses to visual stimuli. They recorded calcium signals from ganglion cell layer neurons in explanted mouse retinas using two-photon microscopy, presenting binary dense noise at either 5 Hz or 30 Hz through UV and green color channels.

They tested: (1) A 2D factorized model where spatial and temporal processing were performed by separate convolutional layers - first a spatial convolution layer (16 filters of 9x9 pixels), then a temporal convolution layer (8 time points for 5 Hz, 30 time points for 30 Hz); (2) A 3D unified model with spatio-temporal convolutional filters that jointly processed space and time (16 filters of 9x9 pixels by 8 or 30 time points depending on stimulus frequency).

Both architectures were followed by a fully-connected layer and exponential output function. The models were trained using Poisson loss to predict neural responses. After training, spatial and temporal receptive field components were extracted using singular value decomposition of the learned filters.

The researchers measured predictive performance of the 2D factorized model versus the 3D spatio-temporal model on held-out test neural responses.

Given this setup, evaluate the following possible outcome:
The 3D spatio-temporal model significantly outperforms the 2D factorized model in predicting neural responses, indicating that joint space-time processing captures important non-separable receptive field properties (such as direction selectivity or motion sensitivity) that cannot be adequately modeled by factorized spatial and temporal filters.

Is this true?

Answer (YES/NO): NO